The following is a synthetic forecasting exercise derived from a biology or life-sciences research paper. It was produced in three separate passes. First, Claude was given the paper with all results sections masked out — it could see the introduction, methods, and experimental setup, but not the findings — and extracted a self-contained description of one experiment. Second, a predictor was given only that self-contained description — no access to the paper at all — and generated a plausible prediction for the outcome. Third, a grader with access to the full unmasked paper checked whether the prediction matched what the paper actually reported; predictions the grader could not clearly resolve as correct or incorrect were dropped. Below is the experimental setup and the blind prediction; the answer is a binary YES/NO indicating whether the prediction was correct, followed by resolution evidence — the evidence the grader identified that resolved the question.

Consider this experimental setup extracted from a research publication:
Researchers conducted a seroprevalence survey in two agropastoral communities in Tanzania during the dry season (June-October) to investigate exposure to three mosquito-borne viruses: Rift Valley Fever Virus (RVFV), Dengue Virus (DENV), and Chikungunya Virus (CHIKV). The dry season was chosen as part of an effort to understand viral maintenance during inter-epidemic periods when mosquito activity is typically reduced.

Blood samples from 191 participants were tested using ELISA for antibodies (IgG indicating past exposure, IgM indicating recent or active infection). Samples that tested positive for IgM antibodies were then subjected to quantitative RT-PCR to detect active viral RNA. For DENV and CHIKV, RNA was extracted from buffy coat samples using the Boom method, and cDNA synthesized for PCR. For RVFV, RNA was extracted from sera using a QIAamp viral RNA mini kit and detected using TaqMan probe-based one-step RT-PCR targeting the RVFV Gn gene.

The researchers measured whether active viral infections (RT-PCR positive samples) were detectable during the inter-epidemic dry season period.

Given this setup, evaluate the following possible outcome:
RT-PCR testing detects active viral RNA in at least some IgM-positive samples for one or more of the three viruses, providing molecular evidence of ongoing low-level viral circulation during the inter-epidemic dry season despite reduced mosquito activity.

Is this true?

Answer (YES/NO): NO